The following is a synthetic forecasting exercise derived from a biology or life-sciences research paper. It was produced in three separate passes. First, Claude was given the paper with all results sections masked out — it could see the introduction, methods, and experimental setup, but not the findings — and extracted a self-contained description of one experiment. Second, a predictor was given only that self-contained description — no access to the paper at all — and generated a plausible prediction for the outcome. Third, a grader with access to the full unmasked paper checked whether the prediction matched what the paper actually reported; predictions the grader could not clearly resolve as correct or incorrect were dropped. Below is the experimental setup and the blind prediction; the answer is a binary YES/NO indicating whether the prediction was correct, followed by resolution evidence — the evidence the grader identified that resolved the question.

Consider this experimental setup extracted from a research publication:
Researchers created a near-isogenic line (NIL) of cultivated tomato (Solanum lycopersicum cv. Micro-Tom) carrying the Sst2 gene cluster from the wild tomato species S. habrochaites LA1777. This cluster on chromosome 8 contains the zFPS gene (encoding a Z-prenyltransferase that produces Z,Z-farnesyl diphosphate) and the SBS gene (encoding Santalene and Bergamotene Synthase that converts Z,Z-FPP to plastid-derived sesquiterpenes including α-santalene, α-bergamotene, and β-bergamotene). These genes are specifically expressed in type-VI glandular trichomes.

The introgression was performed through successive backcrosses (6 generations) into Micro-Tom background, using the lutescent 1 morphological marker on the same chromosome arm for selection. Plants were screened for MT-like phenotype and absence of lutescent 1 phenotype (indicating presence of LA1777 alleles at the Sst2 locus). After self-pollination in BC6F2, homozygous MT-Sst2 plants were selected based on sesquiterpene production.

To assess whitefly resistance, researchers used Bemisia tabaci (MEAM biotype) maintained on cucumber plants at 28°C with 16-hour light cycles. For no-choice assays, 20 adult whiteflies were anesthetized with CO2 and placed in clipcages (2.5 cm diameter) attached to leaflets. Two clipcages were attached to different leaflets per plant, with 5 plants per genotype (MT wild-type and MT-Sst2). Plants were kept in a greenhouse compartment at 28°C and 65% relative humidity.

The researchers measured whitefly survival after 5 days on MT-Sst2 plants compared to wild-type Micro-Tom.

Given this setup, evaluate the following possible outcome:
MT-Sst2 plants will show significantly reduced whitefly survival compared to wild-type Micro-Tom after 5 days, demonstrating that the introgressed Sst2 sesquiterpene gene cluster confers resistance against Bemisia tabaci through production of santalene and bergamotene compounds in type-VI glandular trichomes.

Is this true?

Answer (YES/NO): NO